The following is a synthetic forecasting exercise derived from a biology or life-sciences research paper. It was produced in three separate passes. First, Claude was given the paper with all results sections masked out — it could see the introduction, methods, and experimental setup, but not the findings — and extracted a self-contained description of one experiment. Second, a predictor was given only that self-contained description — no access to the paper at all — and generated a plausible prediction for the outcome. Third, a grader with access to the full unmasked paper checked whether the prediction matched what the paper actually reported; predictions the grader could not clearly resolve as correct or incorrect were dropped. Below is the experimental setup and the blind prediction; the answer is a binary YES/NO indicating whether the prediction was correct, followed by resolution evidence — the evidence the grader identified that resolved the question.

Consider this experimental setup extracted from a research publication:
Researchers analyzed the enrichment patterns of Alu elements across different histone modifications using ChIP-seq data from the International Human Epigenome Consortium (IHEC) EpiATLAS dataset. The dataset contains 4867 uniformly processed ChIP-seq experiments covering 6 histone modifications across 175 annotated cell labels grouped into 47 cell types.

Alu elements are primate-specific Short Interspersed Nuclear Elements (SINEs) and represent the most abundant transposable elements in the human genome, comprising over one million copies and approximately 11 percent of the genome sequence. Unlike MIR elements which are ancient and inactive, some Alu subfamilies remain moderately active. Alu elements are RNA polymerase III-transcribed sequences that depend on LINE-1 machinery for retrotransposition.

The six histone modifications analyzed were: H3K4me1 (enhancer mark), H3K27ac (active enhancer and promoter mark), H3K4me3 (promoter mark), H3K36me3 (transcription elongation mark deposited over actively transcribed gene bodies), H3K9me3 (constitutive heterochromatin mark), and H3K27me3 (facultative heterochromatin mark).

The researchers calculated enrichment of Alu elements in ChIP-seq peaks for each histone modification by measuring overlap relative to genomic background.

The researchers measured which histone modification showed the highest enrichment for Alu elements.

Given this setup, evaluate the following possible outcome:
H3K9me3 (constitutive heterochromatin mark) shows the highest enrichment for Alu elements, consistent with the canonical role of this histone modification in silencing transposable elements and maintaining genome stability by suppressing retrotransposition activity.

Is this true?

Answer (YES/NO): NO